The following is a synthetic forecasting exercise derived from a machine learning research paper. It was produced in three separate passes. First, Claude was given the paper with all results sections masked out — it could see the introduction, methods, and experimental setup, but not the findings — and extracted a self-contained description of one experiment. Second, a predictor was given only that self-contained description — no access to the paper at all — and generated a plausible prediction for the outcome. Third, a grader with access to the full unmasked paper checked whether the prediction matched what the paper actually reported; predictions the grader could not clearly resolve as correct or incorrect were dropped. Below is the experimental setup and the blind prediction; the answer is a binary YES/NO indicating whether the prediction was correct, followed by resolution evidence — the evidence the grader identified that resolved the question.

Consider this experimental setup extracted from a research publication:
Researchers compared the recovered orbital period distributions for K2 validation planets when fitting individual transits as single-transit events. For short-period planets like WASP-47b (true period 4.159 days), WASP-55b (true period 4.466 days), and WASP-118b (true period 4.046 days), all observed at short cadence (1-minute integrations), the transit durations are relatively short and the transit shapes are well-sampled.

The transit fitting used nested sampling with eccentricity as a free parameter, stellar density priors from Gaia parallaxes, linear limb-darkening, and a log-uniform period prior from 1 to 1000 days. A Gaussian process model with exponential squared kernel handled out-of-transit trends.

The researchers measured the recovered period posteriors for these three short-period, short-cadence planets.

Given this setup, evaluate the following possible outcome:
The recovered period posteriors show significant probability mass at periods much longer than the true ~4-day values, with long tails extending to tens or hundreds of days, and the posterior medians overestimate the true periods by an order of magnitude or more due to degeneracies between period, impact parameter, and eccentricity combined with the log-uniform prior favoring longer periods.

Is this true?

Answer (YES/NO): NO